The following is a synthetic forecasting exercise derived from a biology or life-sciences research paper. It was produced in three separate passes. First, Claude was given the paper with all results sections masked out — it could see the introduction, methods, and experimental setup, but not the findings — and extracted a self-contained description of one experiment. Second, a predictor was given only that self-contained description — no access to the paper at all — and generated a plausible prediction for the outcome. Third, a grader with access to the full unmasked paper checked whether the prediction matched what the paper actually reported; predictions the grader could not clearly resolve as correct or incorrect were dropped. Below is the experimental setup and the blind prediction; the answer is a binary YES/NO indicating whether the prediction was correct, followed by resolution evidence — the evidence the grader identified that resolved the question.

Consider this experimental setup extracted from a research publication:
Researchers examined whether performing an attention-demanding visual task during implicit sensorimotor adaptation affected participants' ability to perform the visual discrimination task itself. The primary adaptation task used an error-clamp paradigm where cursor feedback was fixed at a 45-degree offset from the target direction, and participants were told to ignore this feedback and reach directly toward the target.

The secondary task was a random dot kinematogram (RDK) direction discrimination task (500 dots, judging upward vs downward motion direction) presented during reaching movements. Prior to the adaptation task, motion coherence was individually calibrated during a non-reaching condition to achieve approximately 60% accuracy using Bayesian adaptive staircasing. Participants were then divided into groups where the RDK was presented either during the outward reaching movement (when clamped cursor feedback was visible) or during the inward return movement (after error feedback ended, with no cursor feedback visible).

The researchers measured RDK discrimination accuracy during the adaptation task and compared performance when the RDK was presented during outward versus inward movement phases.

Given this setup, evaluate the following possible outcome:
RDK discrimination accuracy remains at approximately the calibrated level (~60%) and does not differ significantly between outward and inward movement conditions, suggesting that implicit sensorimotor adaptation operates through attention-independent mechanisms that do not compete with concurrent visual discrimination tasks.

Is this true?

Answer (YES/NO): NO